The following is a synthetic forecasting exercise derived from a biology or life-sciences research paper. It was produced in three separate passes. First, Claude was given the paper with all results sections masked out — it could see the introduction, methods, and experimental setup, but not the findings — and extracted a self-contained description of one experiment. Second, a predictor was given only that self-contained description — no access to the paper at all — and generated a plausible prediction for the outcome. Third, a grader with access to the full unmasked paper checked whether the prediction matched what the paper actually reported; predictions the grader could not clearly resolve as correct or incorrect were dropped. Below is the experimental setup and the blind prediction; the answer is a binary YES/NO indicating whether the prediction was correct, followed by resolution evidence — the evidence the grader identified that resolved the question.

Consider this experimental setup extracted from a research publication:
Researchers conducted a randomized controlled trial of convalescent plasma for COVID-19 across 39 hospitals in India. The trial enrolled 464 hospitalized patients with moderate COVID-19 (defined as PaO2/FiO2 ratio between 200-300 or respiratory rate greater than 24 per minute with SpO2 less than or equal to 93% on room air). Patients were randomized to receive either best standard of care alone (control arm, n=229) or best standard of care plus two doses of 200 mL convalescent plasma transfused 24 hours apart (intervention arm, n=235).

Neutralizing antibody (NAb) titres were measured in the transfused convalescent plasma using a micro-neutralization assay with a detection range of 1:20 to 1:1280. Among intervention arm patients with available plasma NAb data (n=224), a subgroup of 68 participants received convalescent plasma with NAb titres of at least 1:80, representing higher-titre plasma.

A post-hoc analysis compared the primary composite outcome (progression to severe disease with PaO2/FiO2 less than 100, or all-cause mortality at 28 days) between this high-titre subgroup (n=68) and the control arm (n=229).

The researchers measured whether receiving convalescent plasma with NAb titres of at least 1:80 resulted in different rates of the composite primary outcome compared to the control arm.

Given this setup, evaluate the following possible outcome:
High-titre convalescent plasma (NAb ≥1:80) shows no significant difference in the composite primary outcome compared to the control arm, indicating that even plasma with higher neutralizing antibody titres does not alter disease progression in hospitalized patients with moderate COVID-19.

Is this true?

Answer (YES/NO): YES